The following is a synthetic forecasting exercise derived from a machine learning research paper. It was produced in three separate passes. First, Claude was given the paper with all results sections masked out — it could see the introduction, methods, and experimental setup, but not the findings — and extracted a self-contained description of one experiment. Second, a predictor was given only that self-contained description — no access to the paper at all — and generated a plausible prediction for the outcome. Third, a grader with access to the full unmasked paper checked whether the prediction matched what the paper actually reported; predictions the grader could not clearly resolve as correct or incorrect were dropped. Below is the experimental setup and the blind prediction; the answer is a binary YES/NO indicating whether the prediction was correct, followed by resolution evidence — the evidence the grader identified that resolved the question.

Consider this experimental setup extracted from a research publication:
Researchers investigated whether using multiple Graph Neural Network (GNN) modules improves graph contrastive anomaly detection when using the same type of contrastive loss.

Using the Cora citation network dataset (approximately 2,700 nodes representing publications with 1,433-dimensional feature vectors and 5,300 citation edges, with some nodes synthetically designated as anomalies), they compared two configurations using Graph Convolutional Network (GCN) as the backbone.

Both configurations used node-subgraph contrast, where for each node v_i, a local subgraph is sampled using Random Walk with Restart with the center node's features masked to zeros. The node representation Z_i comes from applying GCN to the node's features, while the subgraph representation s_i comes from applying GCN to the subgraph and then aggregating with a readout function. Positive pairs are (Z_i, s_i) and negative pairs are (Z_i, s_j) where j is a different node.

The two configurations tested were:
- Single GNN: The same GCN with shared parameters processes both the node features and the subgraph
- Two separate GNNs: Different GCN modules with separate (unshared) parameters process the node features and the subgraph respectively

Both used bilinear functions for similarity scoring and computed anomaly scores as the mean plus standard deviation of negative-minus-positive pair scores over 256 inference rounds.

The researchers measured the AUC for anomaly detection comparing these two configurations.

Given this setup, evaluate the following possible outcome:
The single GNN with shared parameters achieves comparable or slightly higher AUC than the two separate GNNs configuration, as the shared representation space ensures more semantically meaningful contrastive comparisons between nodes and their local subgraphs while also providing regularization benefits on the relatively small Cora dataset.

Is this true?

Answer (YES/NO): NO